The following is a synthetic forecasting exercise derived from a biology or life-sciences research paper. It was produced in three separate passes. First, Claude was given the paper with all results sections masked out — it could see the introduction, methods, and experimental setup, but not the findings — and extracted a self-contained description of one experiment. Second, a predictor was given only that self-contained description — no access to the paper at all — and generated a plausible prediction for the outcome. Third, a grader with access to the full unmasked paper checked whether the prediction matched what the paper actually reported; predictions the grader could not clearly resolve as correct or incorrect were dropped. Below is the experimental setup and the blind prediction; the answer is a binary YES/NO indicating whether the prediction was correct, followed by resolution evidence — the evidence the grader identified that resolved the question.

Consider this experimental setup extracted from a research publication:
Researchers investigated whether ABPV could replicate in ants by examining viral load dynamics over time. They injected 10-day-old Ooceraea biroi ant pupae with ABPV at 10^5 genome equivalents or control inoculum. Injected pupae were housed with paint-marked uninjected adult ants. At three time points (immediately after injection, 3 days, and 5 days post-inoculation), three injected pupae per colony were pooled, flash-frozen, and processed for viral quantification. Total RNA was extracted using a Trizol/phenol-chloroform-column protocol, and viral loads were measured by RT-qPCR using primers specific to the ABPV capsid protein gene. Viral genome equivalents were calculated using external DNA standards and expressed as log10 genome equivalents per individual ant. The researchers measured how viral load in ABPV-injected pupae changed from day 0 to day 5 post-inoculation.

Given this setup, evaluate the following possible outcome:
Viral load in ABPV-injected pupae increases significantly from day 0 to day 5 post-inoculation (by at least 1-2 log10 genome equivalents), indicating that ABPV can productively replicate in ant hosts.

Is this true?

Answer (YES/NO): NO